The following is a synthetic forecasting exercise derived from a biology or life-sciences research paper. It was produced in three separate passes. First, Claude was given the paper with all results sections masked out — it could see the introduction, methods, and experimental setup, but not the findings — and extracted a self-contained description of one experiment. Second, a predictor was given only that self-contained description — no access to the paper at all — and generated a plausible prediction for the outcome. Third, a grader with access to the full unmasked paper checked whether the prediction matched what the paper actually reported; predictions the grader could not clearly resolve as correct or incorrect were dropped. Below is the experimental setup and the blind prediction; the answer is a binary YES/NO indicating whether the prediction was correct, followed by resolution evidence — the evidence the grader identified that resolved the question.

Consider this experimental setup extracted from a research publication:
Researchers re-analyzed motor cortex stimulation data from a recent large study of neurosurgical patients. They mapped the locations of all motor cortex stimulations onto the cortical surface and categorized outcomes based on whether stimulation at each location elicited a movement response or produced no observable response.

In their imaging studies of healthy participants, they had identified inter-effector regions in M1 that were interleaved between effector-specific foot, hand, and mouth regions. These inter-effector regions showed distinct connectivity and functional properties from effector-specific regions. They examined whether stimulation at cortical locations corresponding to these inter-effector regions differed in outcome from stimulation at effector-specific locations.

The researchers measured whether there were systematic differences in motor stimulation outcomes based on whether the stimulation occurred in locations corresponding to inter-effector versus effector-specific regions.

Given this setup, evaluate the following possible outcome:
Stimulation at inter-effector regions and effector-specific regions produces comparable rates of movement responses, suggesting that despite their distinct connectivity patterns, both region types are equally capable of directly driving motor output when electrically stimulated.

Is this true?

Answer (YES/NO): NO